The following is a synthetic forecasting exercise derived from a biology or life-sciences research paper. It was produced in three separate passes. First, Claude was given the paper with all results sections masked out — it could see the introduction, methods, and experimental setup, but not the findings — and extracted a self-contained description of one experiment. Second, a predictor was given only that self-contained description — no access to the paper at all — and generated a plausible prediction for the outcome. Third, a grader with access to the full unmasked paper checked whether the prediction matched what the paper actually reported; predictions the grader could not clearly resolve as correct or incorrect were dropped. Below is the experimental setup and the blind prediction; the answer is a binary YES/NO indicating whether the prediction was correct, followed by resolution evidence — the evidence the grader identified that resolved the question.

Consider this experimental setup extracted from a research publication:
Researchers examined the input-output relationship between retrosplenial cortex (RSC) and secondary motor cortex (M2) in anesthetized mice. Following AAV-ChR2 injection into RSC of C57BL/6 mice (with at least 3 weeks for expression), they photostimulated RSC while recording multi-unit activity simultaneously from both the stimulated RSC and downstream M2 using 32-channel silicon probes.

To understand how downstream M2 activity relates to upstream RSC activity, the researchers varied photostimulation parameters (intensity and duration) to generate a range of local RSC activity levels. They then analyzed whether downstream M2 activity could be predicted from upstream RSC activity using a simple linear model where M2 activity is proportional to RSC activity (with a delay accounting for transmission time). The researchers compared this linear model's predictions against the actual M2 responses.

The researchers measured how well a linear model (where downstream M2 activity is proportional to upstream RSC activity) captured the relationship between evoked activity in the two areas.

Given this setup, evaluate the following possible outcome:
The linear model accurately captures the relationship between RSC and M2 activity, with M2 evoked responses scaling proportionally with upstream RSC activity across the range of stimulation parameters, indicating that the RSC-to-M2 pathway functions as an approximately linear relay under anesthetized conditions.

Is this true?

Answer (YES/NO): YES